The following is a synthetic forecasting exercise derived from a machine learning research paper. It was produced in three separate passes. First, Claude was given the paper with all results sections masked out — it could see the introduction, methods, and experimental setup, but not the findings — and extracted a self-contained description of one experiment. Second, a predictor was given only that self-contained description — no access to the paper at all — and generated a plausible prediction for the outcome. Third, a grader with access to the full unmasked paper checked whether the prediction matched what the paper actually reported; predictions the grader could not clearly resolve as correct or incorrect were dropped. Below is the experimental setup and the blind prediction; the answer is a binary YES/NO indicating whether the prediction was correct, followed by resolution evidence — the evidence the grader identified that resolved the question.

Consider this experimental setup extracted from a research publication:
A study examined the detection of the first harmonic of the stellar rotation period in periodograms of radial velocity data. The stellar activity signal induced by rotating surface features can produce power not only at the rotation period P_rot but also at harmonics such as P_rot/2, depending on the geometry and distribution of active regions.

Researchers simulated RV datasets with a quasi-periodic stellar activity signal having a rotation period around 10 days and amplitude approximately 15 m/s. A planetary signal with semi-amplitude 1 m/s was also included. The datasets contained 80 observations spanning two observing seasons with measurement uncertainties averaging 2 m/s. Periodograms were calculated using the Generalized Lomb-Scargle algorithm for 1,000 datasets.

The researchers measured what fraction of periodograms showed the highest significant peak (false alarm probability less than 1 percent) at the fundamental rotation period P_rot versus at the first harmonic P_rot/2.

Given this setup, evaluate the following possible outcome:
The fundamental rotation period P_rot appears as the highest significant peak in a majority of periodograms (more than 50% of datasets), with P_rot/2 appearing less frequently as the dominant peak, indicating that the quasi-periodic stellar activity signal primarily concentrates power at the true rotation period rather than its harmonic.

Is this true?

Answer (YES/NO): NO